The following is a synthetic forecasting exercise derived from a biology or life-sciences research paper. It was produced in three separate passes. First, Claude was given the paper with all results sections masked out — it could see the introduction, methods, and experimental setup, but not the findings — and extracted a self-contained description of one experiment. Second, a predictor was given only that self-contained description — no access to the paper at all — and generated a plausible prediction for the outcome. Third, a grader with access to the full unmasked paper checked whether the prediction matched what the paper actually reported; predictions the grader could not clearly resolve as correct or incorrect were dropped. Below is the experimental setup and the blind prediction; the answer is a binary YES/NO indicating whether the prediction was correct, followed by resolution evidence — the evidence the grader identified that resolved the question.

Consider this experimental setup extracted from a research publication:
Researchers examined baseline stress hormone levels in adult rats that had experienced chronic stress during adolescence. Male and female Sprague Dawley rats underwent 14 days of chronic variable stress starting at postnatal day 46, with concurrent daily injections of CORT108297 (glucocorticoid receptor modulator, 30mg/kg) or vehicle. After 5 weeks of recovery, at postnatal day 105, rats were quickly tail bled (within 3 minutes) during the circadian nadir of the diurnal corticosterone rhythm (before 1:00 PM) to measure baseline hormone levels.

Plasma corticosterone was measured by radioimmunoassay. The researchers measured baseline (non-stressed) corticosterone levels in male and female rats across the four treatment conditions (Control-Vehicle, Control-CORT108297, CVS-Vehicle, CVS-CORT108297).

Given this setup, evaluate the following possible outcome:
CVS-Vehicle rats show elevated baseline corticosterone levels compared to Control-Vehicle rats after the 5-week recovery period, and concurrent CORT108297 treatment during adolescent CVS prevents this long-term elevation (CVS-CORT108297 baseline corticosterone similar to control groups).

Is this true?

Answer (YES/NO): NO